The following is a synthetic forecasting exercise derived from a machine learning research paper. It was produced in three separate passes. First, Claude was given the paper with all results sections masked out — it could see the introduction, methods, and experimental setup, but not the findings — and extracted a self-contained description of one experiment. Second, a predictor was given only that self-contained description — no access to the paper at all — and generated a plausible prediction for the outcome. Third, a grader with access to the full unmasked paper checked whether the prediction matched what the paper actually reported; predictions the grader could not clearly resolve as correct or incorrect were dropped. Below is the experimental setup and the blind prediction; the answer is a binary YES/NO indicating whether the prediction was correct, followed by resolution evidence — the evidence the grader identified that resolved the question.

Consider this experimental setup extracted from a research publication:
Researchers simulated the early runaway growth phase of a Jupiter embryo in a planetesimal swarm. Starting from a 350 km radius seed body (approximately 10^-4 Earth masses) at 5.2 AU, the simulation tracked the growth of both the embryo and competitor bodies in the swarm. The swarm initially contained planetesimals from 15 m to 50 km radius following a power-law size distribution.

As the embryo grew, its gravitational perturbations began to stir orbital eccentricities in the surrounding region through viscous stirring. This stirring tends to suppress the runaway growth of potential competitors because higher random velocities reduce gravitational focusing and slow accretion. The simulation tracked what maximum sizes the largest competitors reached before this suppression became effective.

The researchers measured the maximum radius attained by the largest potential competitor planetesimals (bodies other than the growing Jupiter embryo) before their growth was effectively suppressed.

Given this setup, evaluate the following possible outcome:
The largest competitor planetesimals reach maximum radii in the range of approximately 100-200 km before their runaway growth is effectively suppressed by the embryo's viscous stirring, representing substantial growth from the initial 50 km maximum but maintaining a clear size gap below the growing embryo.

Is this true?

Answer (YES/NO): NO